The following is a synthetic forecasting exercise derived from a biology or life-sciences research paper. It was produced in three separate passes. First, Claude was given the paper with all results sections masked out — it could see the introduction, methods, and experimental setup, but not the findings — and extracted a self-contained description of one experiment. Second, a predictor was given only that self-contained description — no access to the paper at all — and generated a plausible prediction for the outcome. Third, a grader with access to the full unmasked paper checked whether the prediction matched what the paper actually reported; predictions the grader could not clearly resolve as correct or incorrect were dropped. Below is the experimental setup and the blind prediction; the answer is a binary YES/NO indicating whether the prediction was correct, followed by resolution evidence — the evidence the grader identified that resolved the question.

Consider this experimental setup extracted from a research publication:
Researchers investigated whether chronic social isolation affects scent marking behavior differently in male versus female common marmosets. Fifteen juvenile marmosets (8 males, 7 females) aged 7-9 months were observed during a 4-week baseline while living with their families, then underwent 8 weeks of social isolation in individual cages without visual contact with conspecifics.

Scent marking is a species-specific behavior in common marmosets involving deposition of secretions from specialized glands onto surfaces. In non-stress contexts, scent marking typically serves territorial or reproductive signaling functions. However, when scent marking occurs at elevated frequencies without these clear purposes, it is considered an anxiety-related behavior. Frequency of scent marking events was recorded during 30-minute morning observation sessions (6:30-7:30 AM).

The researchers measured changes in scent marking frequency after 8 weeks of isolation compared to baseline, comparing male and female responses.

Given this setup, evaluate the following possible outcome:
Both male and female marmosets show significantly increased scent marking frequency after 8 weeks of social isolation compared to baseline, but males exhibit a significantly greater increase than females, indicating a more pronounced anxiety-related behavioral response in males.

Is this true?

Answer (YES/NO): NO